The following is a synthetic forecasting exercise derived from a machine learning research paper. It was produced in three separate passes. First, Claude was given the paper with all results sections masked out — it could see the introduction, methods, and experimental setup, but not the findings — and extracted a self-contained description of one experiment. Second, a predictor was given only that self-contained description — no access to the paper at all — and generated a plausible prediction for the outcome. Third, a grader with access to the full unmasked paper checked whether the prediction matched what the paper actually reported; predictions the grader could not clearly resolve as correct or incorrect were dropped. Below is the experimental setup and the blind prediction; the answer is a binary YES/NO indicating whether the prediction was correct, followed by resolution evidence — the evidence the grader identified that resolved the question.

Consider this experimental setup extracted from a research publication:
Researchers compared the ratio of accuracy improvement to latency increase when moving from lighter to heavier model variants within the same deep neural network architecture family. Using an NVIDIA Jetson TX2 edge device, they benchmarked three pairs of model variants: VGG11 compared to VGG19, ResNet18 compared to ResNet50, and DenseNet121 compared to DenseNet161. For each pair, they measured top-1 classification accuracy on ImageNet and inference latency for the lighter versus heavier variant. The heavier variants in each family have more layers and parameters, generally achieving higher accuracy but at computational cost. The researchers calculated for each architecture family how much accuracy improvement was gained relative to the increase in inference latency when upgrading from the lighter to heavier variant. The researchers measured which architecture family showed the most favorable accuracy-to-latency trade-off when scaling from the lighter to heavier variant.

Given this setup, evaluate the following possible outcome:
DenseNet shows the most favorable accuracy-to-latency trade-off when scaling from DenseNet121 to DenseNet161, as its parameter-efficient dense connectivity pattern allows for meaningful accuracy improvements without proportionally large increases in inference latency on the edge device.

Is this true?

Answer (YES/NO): NO